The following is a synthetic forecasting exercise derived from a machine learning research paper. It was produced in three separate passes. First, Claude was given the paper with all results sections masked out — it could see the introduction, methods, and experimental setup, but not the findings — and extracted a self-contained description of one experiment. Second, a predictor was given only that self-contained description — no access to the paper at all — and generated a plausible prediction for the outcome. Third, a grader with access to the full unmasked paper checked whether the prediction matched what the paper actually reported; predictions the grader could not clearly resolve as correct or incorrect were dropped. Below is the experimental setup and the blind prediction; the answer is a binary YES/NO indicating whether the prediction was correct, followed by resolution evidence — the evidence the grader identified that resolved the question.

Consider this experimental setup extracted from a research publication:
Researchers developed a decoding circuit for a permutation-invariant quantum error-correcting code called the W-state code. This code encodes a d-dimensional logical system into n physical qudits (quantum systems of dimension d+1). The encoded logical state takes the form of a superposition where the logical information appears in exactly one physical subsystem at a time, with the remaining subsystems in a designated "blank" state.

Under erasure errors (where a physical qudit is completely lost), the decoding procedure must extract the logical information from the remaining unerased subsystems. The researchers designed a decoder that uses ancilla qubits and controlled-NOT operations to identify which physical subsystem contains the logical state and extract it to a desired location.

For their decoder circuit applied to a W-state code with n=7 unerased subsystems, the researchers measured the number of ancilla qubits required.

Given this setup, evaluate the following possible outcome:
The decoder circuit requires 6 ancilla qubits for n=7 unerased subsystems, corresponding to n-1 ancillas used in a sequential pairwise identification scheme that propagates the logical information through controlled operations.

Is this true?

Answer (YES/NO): NO